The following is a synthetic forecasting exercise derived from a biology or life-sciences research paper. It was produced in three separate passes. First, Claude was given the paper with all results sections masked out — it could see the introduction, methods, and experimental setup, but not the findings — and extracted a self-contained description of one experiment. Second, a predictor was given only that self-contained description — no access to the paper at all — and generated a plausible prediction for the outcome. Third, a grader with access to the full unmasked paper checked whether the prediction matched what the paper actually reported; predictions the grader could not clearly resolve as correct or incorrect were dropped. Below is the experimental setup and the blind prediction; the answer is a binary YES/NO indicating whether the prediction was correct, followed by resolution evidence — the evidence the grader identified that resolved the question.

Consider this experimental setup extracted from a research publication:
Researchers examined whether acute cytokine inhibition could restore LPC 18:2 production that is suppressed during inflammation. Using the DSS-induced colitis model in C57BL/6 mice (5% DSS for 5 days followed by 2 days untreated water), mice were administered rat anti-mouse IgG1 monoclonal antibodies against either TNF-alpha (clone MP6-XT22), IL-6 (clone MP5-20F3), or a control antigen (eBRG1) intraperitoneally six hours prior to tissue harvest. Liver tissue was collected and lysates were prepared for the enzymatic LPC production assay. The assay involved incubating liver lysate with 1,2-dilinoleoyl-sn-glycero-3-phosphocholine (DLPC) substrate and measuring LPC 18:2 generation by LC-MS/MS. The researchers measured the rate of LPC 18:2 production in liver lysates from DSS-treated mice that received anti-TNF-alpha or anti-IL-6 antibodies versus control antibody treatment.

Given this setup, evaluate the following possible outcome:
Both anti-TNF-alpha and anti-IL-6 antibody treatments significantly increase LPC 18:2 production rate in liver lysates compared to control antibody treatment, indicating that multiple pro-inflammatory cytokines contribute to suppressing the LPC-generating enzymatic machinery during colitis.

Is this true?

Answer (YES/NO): NO